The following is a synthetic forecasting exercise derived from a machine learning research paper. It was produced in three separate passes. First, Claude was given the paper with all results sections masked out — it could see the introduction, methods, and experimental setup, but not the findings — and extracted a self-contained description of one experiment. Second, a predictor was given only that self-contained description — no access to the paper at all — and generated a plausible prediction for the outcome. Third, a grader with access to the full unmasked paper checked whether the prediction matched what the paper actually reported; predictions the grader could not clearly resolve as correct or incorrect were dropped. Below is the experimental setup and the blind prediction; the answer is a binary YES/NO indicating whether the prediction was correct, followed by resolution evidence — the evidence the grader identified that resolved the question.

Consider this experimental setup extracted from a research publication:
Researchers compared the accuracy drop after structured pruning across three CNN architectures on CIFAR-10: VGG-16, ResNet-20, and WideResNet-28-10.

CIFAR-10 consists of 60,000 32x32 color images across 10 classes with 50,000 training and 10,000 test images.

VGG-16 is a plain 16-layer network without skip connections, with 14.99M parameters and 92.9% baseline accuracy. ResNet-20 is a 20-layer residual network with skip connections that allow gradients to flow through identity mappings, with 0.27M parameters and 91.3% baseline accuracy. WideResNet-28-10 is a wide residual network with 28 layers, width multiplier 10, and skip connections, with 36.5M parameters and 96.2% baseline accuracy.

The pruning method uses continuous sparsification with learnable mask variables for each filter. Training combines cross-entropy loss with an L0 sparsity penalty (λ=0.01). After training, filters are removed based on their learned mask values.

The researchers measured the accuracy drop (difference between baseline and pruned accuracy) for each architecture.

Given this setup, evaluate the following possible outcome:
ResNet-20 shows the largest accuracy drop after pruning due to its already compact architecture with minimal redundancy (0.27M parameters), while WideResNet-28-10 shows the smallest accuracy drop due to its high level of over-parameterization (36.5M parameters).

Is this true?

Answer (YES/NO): NO